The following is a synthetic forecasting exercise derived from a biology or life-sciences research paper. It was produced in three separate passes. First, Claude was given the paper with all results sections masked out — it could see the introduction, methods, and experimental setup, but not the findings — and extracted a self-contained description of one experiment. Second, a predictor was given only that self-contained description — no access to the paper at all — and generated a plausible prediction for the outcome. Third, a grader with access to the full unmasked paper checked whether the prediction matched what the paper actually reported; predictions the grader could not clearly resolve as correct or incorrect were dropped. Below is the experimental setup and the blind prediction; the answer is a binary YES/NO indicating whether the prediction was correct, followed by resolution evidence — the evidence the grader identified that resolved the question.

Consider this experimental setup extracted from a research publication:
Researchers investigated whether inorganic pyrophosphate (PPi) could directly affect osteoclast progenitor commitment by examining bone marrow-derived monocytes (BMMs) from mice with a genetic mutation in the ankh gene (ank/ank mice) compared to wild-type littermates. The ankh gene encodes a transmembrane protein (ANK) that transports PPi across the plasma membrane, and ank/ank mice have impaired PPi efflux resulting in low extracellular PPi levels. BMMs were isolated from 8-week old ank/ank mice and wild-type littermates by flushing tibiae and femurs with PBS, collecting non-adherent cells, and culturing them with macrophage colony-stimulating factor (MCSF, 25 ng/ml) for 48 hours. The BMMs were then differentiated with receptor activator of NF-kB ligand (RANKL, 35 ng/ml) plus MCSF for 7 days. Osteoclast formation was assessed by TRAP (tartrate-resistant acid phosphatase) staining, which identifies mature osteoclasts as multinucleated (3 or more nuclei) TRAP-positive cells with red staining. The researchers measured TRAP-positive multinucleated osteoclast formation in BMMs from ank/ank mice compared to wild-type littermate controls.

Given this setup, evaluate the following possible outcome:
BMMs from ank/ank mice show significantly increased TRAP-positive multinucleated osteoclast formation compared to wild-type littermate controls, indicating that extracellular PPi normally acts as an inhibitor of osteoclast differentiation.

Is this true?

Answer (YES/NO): NO